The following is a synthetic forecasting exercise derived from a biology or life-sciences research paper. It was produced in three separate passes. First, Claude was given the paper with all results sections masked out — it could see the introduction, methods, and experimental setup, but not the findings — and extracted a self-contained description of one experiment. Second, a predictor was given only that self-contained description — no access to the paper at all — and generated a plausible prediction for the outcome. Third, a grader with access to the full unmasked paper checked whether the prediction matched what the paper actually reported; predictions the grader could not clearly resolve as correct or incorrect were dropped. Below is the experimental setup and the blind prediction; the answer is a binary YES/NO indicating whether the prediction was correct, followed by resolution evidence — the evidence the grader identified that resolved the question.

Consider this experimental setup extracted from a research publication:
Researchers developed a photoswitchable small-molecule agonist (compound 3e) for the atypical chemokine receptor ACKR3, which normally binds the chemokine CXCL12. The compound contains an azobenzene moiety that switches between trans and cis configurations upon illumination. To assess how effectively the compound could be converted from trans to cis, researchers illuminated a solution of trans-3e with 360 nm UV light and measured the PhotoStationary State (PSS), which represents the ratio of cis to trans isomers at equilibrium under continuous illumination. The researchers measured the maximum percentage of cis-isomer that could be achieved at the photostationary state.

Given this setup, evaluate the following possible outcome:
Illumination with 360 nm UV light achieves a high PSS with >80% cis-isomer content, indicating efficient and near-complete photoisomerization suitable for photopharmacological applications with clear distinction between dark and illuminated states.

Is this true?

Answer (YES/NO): YES